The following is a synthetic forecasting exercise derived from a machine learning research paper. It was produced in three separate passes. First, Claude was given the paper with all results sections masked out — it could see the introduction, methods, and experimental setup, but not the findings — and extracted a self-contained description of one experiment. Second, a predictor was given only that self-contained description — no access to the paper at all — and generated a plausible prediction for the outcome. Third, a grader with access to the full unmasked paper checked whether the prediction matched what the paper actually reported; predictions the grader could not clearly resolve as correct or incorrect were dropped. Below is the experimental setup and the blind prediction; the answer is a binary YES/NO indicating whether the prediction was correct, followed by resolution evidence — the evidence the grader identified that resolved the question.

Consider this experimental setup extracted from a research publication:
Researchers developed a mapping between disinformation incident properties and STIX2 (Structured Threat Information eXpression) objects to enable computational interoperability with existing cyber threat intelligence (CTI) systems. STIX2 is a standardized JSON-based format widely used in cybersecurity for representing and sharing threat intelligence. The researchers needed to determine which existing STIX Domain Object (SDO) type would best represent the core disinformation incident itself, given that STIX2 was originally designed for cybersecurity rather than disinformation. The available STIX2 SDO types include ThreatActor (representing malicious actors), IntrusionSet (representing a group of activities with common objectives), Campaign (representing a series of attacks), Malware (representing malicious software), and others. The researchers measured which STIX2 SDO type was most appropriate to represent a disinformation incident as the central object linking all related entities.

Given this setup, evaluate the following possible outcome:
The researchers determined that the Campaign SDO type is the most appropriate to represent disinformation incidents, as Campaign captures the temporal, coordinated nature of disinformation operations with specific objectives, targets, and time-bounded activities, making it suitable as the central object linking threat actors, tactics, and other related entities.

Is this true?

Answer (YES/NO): NO